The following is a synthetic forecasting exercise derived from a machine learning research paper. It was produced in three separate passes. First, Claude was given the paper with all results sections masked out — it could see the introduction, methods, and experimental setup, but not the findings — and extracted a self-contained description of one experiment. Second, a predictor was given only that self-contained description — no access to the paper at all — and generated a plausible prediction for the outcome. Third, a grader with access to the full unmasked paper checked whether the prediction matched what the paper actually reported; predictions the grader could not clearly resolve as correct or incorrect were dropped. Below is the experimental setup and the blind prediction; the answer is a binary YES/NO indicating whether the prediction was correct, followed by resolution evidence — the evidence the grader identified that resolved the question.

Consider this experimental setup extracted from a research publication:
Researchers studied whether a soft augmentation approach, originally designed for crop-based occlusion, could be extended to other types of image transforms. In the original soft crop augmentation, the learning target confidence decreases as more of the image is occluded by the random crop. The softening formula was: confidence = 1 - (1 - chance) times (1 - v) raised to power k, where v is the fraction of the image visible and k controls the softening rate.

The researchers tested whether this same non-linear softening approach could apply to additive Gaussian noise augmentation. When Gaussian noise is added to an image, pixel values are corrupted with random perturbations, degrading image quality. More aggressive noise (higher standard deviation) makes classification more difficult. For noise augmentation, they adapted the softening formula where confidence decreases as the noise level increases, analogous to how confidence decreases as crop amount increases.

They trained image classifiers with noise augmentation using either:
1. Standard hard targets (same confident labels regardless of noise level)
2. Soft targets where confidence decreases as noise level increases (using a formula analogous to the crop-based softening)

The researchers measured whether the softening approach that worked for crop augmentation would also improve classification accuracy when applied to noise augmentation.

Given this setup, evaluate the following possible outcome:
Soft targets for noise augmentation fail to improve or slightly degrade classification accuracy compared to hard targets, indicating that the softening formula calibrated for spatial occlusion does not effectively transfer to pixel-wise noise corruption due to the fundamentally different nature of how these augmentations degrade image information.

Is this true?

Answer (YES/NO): NO